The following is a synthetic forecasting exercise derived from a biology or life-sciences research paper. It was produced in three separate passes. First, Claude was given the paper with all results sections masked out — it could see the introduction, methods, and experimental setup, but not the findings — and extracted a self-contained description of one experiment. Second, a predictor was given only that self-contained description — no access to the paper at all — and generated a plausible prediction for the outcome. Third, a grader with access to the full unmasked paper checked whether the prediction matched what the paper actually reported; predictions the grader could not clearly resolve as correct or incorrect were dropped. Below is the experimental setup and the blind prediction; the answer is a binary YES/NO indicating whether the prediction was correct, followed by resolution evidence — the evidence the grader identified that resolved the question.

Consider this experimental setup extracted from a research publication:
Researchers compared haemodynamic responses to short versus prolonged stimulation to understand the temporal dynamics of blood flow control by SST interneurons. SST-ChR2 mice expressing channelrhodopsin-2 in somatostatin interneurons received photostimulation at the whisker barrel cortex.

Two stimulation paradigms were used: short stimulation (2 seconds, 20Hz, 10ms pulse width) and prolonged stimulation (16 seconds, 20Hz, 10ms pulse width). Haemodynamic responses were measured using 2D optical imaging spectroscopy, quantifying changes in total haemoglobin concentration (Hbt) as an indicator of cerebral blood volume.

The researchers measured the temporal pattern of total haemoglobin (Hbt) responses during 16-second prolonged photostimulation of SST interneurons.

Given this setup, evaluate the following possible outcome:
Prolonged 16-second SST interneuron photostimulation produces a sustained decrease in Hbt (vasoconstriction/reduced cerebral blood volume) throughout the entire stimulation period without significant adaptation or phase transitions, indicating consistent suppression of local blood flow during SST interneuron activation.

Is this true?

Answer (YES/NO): NO